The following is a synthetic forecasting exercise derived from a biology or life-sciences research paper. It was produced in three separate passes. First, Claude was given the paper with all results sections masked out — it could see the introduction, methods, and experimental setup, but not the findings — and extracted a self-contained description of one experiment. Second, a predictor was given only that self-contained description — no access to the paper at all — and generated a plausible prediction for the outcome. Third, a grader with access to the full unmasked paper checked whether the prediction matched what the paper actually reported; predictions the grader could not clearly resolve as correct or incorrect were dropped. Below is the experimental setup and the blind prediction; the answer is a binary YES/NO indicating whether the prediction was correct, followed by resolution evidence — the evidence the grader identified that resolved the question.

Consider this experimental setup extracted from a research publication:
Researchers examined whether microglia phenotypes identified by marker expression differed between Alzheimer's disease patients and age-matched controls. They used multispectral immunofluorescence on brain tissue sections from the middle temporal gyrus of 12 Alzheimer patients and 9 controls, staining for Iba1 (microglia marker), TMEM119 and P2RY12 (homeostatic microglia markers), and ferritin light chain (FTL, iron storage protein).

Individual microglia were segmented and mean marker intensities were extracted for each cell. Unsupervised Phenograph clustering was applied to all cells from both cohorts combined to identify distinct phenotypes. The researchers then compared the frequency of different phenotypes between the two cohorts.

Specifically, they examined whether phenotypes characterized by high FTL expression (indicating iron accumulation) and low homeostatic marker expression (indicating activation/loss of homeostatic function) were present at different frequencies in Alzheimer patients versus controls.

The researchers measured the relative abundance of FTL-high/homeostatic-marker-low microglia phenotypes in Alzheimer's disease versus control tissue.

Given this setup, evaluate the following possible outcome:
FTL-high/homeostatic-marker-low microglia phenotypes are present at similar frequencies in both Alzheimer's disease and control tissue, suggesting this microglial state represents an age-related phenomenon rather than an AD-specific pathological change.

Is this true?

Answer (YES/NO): NO